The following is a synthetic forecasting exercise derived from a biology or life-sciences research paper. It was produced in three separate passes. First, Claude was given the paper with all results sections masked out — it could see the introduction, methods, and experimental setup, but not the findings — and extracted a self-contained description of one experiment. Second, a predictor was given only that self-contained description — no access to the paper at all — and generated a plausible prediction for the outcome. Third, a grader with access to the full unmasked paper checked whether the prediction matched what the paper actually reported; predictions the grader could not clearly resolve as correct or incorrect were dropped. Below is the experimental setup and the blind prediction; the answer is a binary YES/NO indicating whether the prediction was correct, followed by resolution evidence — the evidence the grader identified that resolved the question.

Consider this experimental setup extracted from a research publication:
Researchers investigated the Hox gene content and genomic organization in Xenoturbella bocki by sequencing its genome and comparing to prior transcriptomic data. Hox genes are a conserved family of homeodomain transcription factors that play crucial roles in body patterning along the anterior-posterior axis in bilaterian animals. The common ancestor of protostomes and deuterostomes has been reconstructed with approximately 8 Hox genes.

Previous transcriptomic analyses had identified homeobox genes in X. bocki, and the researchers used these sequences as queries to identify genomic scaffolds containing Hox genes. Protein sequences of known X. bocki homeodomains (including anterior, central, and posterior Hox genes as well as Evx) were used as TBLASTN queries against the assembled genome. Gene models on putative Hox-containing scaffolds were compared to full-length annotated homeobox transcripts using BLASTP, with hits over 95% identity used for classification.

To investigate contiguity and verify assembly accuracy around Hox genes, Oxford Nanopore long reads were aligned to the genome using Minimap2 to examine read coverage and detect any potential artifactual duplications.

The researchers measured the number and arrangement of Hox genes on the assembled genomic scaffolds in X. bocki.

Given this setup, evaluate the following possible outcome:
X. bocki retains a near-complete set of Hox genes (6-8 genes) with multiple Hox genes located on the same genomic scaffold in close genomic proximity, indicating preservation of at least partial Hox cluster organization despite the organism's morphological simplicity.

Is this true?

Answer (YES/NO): NO